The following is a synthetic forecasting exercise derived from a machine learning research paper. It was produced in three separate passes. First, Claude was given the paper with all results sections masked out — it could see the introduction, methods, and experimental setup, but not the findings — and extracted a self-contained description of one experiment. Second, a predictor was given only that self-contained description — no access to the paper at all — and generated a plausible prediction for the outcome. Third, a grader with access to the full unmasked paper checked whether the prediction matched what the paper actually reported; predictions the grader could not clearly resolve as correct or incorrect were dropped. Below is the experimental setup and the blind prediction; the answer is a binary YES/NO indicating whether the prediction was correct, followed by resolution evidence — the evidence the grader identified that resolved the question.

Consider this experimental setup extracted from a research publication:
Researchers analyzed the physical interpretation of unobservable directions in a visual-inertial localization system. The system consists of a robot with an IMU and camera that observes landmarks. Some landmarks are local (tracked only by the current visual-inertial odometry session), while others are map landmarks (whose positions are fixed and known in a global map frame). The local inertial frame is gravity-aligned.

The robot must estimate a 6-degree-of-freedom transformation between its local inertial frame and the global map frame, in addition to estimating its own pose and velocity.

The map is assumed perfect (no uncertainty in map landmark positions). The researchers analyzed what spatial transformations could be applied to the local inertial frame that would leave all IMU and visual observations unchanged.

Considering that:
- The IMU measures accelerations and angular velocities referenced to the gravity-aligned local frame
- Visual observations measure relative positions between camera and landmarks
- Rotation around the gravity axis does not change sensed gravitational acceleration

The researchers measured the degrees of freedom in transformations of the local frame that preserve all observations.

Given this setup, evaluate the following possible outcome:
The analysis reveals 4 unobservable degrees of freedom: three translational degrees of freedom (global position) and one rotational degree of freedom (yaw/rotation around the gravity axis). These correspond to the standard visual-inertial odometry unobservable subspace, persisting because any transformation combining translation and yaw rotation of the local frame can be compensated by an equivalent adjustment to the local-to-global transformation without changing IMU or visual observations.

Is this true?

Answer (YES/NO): YES